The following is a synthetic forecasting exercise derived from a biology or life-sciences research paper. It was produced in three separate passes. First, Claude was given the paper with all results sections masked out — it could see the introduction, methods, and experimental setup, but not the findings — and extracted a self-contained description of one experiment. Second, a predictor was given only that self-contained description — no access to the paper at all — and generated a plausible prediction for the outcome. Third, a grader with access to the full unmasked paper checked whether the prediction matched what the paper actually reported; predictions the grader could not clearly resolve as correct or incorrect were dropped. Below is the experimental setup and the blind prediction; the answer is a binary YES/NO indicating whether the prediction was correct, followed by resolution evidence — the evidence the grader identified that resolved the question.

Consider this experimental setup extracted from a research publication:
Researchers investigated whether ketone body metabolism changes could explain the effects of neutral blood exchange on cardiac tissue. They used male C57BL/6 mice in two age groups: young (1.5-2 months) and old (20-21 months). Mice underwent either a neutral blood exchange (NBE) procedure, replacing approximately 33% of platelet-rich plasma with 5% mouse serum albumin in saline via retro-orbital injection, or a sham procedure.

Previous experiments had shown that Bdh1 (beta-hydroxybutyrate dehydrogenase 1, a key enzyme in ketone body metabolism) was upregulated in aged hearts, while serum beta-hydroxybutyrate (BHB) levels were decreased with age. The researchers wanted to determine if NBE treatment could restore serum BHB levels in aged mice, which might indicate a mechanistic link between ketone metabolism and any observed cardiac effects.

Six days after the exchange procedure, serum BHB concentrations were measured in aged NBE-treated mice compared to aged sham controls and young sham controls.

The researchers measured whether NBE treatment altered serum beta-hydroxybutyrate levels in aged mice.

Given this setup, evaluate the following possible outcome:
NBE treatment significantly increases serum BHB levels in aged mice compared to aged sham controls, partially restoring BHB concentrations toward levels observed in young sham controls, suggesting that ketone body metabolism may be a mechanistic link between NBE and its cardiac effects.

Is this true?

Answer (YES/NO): NO